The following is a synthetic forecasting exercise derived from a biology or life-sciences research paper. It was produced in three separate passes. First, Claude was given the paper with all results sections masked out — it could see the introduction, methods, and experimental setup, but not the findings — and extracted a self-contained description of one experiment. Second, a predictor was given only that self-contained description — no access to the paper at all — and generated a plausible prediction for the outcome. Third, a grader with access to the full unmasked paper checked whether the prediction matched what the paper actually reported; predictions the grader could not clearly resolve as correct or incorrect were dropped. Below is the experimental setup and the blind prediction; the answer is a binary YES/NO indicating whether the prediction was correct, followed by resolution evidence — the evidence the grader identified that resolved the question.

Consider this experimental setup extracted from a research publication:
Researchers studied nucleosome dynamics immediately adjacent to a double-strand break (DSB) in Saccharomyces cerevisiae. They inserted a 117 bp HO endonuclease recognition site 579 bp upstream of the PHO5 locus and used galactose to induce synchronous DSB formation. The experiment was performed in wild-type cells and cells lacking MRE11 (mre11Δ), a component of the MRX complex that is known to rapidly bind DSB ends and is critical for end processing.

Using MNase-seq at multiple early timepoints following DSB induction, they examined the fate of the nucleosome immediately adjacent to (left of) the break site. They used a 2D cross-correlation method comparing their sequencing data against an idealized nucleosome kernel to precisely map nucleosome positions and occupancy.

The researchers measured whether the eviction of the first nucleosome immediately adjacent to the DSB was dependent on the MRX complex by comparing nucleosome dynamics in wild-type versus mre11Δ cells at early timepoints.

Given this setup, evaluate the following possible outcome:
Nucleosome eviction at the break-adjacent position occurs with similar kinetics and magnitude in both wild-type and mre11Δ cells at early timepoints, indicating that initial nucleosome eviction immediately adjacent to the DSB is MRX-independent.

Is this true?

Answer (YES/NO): YES